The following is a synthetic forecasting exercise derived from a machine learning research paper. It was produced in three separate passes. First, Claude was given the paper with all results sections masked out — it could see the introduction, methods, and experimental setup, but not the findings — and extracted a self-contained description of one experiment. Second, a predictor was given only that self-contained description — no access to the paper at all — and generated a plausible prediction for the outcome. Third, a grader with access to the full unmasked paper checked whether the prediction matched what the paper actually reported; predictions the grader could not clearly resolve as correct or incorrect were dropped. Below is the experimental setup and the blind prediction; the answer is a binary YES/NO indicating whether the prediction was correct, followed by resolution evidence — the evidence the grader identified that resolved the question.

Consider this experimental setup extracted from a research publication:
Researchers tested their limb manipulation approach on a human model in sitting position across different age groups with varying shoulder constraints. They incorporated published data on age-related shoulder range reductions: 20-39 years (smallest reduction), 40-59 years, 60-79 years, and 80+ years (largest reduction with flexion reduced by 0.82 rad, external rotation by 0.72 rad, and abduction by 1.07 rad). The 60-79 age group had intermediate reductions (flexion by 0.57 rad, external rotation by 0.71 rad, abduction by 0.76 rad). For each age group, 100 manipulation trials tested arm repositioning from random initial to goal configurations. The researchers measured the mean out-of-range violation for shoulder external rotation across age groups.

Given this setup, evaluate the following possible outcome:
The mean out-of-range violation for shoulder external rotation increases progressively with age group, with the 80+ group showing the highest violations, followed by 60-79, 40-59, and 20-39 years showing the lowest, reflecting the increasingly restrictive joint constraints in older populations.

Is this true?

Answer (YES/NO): NO